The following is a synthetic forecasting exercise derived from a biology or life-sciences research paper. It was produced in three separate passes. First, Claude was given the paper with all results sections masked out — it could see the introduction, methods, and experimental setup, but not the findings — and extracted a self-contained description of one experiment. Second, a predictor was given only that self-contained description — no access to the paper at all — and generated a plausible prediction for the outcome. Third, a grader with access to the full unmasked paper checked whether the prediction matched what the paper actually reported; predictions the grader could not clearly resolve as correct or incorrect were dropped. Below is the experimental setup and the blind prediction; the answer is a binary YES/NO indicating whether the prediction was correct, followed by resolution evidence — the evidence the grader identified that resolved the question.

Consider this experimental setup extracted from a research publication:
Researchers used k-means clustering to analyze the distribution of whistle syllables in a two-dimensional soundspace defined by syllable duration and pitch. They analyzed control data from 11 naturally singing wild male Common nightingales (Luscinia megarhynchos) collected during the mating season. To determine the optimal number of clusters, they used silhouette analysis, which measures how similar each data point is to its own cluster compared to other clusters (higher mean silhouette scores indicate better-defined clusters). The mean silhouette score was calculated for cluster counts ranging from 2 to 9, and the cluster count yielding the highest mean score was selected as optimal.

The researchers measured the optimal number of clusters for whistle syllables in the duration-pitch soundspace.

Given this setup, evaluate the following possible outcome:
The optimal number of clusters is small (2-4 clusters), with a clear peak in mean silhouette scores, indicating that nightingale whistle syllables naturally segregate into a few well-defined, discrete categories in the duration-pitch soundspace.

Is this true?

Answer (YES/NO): YES